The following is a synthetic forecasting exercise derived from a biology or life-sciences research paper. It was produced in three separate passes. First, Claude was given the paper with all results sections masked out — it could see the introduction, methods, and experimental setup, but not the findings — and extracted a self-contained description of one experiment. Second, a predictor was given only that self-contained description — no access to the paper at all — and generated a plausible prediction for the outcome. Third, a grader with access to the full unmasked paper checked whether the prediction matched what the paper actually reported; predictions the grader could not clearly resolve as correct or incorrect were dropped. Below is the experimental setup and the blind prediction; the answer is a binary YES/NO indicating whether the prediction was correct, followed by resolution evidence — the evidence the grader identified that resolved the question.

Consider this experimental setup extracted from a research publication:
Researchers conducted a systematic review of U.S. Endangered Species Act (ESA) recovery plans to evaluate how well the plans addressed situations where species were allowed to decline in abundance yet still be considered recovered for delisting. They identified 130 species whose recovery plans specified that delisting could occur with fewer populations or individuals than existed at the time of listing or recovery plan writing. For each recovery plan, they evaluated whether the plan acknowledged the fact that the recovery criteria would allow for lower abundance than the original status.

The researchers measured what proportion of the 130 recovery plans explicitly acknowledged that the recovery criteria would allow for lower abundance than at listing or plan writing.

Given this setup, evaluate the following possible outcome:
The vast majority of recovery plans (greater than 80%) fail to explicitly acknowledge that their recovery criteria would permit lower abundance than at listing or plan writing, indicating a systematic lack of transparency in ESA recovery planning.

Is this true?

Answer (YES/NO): YES